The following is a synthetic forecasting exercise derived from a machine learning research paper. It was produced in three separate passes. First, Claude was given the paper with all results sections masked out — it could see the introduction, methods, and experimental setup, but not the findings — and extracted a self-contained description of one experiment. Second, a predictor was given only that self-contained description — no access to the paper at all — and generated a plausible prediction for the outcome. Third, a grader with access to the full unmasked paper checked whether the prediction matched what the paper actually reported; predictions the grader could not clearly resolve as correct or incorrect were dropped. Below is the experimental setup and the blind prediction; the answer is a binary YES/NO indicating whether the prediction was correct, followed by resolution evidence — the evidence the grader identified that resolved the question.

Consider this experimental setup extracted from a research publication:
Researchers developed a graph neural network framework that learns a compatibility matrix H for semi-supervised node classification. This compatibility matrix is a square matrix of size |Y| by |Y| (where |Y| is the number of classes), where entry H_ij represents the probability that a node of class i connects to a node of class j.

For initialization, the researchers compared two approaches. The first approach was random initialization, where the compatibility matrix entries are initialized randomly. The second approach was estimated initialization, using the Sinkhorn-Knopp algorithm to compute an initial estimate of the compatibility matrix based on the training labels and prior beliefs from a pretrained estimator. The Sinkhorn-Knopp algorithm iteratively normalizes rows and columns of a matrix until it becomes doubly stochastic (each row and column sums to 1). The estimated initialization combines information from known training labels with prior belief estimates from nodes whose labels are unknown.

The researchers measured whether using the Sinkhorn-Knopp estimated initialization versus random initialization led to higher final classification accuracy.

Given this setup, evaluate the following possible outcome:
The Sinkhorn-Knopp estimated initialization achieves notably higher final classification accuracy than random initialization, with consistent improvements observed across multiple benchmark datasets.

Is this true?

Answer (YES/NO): YES